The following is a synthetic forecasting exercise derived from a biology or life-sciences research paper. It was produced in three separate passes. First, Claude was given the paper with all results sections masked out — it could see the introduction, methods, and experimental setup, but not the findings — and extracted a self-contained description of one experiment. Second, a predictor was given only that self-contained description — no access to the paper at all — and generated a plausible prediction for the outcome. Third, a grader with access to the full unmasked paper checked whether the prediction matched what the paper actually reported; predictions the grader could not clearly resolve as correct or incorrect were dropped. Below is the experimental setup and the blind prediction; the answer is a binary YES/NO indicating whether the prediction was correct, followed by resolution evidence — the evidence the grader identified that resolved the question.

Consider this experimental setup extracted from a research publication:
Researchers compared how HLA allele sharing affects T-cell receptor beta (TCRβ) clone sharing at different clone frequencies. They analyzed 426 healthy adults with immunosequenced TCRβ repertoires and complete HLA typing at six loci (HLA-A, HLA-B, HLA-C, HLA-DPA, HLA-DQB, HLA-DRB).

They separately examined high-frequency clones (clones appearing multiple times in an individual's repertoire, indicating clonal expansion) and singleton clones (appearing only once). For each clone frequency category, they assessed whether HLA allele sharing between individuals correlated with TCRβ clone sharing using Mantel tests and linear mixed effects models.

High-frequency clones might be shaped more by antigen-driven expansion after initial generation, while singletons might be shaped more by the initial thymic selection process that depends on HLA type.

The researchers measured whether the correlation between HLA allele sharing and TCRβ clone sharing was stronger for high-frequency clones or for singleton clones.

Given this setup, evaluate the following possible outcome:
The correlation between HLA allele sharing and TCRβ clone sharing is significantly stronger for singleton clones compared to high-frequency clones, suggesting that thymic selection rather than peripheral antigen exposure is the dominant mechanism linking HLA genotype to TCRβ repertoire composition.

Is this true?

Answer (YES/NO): NO